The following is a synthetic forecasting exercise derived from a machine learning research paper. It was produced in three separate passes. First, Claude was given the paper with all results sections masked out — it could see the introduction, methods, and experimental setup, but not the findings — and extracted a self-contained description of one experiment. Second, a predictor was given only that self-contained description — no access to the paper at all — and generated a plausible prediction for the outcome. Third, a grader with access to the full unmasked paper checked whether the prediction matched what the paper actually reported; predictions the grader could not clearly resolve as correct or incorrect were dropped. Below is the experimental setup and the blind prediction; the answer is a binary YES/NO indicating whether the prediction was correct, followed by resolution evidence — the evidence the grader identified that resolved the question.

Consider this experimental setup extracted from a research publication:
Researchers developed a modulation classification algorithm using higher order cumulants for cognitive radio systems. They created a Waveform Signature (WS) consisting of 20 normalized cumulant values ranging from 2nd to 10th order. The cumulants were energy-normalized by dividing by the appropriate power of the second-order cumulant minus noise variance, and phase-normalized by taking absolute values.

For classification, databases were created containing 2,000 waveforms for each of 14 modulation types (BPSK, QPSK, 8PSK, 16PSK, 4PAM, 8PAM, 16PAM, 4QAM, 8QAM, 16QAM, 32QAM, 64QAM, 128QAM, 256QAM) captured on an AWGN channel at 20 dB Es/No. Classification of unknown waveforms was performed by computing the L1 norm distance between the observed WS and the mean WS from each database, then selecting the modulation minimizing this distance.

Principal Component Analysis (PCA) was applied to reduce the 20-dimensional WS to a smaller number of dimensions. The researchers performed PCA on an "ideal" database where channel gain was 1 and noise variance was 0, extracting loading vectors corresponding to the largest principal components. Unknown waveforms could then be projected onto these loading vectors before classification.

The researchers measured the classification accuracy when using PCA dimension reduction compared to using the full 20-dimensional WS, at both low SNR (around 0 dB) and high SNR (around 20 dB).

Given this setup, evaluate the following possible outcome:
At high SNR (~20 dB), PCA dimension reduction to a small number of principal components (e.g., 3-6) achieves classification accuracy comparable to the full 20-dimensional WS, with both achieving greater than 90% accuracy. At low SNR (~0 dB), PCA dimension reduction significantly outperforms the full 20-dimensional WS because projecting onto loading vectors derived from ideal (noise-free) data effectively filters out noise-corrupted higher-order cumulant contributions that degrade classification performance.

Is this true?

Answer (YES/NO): NO